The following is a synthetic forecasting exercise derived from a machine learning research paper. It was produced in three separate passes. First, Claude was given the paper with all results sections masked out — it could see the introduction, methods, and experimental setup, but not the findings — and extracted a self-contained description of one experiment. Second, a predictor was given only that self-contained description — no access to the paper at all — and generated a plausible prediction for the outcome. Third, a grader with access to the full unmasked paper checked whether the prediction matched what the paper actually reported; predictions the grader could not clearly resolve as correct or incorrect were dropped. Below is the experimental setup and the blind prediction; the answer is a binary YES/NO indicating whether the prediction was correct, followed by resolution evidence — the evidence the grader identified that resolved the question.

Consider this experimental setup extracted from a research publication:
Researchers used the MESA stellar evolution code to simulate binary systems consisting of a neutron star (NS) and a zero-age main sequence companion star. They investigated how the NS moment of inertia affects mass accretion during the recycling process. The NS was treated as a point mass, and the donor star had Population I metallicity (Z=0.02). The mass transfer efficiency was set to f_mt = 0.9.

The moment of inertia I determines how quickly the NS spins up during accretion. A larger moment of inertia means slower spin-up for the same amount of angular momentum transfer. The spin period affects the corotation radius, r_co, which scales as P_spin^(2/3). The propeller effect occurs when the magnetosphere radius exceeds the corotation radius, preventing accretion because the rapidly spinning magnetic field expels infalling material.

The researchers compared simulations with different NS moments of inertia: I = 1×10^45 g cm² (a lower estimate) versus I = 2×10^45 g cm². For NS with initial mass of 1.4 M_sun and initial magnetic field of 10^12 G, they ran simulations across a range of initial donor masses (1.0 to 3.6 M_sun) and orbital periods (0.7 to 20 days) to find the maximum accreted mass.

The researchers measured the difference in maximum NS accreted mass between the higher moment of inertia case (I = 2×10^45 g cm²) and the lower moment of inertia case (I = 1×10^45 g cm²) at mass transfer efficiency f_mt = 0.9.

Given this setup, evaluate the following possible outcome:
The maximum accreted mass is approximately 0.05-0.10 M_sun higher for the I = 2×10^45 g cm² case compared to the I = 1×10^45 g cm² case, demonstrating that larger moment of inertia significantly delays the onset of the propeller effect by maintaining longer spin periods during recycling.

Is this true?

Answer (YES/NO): YES